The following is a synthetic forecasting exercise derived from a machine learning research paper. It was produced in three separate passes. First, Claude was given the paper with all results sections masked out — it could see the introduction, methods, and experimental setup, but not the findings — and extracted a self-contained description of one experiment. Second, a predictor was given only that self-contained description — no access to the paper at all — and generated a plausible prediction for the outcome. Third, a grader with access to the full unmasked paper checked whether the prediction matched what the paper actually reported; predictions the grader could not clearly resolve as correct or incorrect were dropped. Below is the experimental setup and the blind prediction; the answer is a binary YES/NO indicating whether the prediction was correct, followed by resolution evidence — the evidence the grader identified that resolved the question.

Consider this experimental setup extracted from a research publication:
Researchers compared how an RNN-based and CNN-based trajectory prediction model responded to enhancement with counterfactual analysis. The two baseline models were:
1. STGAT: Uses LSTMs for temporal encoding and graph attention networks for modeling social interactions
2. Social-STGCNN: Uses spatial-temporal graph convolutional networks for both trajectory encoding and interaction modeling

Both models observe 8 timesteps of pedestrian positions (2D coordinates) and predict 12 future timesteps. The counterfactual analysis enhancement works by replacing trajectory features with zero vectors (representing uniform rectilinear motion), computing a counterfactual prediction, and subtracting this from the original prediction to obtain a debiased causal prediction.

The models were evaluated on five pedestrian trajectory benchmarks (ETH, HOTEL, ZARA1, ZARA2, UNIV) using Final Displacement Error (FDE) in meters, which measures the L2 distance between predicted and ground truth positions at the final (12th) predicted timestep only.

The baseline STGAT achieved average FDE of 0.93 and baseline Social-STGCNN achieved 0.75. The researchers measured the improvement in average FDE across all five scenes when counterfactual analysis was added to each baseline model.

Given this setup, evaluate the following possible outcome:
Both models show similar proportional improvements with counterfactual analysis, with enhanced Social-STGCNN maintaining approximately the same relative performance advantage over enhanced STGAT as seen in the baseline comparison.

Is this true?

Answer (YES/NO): NO